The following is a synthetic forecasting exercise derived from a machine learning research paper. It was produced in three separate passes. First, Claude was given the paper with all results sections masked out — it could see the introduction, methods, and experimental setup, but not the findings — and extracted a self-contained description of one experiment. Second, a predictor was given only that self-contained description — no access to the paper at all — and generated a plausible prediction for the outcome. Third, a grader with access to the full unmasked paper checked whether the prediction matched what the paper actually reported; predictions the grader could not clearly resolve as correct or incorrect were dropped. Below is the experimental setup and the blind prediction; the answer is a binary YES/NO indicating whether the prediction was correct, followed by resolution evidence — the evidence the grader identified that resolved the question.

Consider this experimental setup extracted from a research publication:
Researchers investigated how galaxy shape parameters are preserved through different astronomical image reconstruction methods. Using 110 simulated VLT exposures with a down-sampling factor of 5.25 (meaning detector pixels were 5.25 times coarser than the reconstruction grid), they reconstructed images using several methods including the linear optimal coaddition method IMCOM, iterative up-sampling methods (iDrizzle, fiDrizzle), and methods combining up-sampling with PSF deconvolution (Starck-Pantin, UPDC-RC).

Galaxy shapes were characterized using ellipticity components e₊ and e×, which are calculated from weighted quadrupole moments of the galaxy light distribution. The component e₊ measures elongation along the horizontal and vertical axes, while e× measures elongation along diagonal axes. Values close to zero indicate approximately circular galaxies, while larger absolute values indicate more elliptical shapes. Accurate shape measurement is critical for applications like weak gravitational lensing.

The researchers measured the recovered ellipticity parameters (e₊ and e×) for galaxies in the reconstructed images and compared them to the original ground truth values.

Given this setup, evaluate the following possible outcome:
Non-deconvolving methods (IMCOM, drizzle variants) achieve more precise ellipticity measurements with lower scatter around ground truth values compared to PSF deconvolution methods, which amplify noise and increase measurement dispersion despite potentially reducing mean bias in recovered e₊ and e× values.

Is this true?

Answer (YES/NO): NO